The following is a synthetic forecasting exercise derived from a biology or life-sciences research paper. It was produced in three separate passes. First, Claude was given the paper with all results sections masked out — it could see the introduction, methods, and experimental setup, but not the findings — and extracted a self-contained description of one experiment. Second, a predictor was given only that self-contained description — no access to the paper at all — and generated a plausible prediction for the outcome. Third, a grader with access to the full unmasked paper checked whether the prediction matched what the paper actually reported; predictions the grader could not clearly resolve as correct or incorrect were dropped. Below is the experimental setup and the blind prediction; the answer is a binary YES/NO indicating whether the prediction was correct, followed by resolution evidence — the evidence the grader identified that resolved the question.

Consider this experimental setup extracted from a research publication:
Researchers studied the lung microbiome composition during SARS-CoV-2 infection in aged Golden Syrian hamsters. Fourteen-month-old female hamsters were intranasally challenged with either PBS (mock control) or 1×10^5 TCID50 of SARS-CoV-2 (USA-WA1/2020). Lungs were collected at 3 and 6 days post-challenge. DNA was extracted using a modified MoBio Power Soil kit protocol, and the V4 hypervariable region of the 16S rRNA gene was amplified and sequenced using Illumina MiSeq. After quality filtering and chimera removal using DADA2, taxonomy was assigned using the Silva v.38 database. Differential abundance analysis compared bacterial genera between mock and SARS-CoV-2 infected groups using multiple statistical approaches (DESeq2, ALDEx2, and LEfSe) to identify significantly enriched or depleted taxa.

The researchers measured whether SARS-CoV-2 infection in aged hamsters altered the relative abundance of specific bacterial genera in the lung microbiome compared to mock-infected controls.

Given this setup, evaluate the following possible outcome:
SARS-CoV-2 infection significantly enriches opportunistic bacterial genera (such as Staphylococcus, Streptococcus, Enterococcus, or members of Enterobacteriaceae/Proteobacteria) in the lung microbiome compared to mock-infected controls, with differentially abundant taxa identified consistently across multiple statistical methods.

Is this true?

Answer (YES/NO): NO